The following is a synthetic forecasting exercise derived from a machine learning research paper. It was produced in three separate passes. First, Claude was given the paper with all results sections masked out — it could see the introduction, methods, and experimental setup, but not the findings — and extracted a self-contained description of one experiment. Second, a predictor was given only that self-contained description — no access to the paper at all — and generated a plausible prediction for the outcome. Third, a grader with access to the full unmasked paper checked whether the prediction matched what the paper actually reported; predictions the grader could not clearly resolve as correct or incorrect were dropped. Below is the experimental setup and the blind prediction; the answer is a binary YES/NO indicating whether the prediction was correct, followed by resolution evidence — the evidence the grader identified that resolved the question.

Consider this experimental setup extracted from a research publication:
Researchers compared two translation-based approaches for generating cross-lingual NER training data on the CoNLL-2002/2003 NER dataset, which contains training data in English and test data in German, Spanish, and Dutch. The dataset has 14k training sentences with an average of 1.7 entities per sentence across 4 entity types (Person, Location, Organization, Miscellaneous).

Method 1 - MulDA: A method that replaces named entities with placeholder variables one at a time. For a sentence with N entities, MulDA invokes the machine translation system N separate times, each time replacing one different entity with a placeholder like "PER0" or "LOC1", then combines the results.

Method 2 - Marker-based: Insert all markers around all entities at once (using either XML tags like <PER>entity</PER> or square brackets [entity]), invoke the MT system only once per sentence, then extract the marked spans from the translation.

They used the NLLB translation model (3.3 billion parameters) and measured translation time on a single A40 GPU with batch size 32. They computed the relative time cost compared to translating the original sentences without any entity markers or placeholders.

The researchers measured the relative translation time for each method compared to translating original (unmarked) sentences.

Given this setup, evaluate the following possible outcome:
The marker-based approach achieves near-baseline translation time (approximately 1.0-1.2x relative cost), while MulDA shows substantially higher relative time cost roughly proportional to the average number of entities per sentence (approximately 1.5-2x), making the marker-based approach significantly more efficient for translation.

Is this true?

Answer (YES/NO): NO